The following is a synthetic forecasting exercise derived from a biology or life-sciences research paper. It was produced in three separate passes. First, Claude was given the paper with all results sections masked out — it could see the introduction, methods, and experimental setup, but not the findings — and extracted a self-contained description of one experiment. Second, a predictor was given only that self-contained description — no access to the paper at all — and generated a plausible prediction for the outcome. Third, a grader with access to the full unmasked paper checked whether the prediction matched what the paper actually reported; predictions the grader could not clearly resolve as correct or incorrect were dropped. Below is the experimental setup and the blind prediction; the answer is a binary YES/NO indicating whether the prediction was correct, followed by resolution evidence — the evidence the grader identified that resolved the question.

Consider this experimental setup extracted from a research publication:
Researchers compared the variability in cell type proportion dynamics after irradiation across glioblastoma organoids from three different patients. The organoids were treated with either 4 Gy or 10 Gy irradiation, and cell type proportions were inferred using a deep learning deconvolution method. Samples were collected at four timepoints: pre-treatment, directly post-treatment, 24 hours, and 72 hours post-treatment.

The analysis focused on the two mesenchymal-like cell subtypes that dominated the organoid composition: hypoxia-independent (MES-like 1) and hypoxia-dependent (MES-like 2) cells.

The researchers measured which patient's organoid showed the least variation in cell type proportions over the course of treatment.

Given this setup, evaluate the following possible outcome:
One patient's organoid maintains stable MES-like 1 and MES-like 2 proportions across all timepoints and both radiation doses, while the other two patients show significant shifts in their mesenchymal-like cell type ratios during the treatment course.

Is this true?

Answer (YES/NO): NO